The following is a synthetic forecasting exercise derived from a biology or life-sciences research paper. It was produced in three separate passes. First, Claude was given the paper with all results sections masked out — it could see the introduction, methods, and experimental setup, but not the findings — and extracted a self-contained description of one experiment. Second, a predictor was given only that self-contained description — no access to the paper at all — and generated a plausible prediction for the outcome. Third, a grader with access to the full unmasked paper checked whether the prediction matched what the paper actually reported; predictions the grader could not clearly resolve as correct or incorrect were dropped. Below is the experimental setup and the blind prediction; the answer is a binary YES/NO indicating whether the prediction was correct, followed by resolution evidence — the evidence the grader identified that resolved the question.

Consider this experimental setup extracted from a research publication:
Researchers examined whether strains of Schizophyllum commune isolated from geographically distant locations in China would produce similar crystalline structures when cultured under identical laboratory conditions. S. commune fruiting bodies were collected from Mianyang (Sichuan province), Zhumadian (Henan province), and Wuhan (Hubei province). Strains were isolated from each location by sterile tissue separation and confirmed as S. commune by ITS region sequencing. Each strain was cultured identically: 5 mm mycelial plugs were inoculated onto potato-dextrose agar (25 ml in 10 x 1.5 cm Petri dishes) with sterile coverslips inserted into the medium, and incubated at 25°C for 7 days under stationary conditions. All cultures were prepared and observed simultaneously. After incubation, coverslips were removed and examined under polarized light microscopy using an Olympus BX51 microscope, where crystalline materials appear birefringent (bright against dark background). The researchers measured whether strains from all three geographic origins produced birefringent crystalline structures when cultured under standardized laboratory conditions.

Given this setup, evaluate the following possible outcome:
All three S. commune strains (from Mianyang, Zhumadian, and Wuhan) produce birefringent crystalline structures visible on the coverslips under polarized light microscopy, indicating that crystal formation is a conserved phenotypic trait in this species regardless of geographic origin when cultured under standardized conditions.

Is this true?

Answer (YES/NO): YES